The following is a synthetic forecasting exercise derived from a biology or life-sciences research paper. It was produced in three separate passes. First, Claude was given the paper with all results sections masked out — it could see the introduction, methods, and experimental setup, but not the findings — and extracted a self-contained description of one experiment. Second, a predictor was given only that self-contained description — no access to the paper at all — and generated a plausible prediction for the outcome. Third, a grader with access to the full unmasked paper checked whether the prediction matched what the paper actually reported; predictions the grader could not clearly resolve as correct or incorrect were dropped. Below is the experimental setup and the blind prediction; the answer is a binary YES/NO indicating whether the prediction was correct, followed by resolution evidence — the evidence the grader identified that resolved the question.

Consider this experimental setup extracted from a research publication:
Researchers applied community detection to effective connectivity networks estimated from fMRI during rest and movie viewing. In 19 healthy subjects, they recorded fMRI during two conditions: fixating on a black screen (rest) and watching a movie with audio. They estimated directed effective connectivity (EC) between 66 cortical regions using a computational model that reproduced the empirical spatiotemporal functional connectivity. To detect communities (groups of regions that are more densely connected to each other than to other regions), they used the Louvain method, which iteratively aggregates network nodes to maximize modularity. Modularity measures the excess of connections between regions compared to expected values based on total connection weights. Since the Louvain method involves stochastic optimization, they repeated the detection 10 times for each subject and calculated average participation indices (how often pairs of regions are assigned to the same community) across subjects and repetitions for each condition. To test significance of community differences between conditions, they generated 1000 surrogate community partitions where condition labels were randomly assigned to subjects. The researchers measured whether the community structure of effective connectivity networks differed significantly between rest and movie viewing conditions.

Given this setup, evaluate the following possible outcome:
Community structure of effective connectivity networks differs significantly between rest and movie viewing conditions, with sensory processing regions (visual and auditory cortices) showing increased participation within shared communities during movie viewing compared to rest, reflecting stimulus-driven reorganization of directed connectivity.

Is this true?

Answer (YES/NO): NO